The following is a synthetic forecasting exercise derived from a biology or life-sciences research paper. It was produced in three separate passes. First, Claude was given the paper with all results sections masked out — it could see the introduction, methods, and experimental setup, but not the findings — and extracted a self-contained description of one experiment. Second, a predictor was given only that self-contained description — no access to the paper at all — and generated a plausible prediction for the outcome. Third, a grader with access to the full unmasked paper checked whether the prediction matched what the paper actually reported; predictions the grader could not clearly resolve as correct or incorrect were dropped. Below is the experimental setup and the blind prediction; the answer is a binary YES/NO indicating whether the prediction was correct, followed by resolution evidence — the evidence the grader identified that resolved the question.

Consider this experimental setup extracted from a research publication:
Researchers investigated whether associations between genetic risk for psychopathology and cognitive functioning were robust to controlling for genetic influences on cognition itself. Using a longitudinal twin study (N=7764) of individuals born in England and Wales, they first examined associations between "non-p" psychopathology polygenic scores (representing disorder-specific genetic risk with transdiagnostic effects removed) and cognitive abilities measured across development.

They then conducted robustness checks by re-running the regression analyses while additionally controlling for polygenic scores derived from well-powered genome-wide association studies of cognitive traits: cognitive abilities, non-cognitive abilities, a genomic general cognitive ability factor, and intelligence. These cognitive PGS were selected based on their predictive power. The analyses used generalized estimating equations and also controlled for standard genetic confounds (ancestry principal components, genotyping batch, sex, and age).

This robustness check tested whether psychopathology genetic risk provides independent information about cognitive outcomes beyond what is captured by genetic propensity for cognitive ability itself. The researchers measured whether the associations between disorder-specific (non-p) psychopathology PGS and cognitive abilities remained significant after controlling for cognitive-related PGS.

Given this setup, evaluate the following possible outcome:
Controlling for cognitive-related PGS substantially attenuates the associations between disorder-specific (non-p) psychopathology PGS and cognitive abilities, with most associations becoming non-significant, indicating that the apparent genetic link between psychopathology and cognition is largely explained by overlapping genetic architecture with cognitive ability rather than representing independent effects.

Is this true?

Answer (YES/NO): NO